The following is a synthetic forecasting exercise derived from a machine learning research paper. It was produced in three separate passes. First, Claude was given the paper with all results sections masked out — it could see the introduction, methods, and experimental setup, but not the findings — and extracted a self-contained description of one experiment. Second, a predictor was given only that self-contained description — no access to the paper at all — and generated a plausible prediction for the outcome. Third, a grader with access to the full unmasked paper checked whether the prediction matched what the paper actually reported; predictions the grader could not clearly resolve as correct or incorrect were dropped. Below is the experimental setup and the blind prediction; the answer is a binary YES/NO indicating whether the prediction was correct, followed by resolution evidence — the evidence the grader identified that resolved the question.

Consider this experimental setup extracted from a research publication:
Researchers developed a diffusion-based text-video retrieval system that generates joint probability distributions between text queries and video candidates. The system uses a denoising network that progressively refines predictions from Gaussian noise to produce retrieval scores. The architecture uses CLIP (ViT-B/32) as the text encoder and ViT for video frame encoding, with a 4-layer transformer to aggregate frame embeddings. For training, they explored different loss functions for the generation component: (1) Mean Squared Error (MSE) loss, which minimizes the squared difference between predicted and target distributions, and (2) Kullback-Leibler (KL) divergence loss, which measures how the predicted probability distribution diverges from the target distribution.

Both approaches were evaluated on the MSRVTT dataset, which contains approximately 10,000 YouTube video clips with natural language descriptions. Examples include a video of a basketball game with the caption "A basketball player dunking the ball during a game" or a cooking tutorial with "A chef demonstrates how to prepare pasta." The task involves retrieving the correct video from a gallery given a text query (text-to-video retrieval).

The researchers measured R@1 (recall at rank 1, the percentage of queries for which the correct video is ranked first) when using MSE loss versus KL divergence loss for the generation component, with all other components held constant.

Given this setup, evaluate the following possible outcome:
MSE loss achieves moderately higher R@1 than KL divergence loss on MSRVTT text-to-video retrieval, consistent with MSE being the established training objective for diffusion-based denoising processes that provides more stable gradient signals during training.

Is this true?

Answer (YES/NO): NO